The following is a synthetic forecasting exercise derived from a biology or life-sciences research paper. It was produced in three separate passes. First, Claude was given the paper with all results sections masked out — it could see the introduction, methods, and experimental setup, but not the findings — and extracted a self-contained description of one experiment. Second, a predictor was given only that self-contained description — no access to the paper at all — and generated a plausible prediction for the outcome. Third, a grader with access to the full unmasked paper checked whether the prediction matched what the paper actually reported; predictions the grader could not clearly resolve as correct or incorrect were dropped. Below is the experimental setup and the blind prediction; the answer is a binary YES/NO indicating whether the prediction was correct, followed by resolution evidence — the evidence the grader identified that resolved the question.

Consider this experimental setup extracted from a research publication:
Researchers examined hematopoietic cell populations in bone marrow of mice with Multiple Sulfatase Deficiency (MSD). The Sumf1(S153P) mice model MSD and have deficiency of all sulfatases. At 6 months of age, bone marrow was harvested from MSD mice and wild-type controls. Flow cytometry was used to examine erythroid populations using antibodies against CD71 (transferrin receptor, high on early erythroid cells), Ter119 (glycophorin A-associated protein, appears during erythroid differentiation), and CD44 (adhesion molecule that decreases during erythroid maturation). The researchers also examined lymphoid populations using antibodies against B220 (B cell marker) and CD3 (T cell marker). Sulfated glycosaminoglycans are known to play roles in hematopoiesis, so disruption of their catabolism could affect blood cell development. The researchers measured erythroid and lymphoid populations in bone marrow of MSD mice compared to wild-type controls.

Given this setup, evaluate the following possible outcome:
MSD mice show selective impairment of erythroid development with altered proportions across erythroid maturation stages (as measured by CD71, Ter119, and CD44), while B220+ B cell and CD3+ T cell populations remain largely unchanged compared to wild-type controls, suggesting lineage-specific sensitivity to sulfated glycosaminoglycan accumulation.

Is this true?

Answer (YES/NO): NO